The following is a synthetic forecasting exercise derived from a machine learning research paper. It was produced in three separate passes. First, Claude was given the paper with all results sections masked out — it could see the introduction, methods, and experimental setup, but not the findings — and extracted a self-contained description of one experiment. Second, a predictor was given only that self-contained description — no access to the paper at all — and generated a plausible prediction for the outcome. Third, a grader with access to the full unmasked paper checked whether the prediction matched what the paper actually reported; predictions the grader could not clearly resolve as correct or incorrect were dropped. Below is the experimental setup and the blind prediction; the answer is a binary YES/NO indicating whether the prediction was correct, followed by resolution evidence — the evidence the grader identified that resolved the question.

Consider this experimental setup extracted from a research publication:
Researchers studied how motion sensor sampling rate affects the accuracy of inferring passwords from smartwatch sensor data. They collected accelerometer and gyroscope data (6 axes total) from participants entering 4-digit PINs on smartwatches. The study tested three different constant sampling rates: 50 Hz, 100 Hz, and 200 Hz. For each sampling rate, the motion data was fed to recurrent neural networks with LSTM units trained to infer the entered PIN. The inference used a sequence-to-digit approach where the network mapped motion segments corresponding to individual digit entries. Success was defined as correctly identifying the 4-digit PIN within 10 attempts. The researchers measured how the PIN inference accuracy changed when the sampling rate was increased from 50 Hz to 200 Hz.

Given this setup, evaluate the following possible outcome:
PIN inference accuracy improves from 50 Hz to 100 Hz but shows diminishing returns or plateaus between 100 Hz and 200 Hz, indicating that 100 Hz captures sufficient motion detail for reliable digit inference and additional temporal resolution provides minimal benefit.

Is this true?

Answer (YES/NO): NO